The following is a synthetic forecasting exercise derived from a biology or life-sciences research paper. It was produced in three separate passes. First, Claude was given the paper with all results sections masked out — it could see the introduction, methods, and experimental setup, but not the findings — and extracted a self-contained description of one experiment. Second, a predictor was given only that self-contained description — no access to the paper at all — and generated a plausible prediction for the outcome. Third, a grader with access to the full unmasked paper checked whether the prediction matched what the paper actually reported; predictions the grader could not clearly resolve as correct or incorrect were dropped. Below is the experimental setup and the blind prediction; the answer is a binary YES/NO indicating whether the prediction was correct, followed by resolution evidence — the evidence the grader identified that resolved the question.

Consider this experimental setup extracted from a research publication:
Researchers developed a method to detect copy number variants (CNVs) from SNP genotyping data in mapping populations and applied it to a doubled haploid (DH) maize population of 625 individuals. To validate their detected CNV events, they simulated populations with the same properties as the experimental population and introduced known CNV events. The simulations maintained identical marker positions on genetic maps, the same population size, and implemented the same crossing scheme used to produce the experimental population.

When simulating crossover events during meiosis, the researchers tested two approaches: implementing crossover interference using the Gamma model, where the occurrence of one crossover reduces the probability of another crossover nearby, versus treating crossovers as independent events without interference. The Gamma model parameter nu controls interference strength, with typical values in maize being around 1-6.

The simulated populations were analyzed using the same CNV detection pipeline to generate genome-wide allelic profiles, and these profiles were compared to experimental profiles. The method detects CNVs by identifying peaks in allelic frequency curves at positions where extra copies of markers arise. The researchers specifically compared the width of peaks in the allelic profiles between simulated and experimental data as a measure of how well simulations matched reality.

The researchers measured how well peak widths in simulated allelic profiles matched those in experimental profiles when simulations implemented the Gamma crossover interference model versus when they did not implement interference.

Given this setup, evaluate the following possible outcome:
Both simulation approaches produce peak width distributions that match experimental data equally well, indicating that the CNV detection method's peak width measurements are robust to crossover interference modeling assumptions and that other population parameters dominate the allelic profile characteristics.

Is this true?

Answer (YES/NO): NO